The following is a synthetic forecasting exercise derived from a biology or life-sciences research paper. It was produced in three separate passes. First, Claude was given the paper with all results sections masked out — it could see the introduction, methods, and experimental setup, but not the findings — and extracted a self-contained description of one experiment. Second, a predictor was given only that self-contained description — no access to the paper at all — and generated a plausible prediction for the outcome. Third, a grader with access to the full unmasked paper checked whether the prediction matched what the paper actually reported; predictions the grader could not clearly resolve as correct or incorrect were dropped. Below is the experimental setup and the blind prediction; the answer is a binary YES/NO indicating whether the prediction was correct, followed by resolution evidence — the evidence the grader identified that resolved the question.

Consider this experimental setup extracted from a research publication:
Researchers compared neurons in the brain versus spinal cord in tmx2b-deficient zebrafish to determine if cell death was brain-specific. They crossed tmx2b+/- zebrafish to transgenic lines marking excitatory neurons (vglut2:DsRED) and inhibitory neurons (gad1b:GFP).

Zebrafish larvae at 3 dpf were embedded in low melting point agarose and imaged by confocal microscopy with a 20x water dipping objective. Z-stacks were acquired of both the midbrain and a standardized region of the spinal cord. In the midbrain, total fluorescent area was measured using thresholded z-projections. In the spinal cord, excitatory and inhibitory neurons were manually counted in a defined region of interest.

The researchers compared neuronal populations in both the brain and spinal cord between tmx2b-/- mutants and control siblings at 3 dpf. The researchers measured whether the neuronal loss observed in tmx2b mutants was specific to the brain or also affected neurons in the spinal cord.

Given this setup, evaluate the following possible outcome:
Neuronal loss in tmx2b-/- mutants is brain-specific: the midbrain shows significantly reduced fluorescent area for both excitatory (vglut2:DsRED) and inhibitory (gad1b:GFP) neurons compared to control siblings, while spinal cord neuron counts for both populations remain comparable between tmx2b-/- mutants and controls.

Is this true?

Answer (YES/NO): YES